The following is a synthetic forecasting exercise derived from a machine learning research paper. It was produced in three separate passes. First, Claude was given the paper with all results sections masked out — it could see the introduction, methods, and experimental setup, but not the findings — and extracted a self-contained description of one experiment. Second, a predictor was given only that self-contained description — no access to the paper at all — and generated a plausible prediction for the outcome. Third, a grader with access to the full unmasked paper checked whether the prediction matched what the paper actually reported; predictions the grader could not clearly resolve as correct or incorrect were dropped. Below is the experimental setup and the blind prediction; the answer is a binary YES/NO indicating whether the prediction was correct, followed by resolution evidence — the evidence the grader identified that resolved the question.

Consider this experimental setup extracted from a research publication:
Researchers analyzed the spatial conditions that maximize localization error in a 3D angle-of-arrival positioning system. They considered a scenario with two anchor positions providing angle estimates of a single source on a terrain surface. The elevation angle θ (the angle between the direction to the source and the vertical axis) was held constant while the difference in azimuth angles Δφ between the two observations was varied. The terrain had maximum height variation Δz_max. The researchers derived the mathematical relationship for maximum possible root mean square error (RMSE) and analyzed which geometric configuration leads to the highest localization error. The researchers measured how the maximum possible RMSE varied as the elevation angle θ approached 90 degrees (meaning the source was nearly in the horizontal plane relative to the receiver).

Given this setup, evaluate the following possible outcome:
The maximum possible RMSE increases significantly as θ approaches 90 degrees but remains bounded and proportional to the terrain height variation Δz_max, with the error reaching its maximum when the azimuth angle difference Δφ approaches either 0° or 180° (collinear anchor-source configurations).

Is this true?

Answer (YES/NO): NO